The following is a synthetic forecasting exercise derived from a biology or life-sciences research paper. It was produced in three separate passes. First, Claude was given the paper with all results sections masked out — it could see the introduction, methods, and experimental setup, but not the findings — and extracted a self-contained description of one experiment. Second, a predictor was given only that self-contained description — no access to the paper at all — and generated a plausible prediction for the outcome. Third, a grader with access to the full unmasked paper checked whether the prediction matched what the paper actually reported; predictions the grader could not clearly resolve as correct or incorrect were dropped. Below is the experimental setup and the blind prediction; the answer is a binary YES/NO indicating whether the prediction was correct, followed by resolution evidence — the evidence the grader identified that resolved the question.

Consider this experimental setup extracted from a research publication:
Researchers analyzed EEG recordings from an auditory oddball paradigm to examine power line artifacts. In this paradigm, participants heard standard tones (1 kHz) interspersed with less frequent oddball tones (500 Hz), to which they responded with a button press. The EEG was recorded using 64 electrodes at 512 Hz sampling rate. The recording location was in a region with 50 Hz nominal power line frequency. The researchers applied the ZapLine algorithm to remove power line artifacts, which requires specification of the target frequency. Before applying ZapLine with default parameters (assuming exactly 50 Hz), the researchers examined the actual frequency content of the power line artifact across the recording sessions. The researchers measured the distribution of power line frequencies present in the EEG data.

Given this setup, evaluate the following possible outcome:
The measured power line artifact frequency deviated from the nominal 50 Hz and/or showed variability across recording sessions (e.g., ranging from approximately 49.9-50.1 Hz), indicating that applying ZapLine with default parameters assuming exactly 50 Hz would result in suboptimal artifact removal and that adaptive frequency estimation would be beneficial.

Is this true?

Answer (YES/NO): NO